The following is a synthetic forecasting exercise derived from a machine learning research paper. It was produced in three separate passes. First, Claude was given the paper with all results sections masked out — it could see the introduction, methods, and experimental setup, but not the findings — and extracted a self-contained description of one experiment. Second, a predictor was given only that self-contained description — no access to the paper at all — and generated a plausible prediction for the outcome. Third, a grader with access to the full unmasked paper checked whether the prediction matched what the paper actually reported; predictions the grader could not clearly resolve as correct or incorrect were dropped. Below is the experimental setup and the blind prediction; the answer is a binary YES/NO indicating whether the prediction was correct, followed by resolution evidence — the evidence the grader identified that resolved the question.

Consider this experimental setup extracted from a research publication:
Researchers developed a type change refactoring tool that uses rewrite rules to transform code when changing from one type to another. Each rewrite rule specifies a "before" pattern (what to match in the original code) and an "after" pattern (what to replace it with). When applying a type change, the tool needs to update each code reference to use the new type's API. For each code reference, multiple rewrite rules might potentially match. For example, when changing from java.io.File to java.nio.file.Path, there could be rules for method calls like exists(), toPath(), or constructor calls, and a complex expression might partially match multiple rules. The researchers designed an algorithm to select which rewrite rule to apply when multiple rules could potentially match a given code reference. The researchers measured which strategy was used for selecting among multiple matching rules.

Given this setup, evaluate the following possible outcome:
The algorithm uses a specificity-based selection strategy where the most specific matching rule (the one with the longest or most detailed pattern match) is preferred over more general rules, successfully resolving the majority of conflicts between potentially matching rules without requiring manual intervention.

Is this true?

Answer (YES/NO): YES